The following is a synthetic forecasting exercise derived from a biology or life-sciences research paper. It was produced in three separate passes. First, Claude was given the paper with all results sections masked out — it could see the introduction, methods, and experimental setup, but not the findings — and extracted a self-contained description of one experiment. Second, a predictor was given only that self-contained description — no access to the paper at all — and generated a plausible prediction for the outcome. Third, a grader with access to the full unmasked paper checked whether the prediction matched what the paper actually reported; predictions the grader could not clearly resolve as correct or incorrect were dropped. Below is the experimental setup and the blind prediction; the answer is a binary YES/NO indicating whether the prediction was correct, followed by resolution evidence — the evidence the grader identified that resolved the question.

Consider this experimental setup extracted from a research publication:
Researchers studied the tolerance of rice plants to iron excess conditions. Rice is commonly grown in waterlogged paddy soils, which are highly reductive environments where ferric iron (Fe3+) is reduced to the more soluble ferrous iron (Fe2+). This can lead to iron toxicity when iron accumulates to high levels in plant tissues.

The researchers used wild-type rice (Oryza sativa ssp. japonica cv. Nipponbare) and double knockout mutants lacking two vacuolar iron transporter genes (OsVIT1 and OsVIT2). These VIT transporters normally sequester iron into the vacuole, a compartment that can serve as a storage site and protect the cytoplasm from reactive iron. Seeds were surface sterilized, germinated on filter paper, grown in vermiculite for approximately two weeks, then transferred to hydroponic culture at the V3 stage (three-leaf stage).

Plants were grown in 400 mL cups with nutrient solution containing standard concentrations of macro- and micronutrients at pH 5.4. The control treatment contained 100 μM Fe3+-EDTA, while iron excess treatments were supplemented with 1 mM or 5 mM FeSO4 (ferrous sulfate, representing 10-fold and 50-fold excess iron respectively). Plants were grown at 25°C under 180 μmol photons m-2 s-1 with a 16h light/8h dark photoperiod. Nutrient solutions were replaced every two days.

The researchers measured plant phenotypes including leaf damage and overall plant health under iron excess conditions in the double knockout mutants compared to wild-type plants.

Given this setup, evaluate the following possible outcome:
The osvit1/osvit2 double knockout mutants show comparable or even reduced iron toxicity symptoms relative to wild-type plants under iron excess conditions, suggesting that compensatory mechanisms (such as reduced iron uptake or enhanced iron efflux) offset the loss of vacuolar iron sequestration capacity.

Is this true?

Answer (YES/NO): NO